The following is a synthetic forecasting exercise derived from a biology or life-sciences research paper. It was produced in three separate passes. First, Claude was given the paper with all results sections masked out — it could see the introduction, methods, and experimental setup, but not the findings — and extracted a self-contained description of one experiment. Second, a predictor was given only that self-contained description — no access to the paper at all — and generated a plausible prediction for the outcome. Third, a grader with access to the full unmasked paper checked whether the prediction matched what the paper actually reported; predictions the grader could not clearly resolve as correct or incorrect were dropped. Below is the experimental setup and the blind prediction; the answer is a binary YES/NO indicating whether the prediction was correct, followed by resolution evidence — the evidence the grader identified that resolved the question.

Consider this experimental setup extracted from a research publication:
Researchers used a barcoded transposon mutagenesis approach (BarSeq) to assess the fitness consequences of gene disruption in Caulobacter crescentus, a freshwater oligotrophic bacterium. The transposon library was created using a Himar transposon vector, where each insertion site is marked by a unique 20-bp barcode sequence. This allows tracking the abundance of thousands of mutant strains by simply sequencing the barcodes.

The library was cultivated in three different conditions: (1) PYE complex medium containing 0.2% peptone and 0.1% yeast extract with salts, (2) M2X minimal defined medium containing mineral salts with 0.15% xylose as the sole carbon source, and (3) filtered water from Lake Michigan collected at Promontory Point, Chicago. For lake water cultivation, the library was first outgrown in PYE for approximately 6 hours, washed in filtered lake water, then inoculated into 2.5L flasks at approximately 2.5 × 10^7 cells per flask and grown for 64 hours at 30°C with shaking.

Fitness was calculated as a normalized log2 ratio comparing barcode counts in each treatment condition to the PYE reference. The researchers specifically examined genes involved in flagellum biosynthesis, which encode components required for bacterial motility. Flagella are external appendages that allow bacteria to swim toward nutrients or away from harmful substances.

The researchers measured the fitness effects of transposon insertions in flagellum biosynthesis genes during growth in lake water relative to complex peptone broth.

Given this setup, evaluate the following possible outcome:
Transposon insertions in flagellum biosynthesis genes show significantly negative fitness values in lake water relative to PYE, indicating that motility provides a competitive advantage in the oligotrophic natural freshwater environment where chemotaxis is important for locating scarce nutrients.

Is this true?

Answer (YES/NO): NO